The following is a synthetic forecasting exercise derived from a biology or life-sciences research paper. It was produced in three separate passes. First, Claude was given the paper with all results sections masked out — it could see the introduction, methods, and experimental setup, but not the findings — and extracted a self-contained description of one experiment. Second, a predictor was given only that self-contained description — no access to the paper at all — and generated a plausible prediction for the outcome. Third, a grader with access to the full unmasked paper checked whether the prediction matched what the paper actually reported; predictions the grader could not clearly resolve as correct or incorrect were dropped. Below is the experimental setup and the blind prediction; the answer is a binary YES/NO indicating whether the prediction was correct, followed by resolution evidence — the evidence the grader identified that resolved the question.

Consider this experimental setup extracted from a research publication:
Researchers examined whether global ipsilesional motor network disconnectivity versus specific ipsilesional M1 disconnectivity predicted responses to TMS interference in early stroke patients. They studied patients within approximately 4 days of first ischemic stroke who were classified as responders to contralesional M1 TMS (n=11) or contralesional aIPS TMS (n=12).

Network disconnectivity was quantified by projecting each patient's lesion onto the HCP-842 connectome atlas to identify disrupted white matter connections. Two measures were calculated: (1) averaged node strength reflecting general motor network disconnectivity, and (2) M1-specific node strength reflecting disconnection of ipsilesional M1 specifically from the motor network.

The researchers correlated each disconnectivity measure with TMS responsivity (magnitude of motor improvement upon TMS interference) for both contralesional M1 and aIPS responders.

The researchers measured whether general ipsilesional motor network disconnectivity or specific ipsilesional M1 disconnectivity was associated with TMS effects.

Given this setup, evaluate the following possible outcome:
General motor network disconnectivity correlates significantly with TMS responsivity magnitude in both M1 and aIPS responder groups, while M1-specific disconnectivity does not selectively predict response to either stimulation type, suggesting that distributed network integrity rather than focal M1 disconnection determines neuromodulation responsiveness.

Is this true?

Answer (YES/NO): NO